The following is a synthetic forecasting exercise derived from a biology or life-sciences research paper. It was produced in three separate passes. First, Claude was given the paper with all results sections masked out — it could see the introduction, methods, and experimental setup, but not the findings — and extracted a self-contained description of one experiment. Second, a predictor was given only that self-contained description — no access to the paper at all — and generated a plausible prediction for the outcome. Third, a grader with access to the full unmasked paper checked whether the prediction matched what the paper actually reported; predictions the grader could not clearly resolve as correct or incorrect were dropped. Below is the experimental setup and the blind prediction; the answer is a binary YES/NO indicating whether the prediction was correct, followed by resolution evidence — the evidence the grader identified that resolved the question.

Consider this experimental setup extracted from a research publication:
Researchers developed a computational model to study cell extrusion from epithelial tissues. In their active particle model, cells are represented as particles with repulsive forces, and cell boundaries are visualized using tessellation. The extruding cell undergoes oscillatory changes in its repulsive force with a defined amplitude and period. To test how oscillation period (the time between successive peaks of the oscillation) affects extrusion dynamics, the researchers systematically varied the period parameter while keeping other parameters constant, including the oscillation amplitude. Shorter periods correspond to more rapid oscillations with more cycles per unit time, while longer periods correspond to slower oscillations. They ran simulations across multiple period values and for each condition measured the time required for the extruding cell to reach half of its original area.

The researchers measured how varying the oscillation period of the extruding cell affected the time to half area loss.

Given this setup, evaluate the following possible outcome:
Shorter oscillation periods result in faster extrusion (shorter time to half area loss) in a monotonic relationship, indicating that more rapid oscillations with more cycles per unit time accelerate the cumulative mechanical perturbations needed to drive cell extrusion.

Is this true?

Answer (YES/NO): NO